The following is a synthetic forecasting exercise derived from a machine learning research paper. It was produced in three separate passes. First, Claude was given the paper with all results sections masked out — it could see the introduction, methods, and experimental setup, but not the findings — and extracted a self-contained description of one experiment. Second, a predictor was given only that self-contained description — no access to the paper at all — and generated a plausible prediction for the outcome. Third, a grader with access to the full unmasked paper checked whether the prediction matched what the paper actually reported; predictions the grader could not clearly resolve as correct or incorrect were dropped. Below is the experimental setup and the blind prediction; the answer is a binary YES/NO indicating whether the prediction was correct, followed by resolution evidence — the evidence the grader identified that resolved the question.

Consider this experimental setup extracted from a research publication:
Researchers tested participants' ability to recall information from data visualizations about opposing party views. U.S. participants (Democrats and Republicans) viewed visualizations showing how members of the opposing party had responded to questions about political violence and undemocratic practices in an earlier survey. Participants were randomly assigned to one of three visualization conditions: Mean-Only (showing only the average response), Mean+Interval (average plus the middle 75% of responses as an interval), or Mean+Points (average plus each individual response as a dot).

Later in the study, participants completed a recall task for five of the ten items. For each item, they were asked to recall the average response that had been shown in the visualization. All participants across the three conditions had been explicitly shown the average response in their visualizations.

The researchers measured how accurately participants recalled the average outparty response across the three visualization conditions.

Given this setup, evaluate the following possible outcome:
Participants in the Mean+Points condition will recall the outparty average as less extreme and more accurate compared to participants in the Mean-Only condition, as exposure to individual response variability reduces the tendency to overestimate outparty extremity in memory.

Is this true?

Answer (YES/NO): NO